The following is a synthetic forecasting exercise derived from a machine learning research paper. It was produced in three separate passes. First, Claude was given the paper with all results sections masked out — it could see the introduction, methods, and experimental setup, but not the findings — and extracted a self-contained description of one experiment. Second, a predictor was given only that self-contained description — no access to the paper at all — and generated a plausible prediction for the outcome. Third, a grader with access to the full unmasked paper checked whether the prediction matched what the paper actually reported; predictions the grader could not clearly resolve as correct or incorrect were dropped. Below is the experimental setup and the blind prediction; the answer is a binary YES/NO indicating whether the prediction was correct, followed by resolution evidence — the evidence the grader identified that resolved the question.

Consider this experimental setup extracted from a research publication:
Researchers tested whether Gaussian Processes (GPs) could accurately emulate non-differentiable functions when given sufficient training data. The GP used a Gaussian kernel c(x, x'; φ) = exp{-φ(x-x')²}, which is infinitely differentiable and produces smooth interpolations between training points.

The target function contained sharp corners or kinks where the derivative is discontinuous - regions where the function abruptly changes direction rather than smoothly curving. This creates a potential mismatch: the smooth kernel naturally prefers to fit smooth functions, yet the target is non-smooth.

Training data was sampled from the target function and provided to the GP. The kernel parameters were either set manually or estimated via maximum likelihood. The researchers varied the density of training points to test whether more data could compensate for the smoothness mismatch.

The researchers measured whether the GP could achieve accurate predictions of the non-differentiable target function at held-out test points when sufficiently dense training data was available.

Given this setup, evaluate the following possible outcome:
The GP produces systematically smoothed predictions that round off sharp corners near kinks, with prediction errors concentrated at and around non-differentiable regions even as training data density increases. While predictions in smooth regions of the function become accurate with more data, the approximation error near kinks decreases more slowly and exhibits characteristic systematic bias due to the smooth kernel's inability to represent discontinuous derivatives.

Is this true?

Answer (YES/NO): NO